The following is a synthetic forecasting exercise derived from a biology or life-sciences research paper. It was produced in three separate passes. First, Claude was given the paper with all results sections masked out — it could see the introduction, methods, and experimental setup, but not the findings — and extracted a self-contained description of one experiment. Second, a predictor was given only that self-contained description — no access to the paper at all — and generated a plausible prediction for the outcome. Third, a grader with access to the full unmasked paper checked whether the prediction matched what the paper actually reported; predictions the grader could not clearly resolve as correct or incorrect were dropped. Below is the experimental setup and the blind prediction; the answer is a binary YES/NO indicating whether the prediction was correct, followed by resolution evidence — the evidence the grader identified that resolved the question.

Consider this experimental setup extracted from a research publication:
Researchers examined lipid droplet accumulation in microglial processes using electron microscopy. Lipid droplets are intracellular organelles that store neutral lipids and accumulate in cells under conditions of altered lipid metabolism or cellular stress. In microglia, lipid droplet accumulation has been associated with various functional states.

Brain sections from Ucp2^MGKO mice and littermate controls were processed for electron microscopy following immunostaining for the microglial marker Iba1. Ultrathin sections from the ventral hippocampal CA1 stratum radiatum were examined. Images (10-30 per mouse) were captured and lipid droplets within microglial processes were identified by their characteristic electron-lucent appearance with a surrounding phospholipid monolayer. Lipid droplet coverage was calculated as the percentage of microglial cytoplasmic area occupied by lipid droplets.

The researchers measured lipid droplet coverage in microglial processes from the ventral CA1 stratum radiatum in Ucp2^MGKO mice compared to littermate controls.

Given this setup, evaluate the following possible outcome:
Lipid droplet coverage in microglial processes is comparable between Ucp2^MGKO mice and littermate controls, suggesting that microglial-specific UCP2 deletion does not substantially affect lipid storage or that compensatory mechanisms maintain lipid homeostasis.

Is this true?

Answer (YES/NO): NO